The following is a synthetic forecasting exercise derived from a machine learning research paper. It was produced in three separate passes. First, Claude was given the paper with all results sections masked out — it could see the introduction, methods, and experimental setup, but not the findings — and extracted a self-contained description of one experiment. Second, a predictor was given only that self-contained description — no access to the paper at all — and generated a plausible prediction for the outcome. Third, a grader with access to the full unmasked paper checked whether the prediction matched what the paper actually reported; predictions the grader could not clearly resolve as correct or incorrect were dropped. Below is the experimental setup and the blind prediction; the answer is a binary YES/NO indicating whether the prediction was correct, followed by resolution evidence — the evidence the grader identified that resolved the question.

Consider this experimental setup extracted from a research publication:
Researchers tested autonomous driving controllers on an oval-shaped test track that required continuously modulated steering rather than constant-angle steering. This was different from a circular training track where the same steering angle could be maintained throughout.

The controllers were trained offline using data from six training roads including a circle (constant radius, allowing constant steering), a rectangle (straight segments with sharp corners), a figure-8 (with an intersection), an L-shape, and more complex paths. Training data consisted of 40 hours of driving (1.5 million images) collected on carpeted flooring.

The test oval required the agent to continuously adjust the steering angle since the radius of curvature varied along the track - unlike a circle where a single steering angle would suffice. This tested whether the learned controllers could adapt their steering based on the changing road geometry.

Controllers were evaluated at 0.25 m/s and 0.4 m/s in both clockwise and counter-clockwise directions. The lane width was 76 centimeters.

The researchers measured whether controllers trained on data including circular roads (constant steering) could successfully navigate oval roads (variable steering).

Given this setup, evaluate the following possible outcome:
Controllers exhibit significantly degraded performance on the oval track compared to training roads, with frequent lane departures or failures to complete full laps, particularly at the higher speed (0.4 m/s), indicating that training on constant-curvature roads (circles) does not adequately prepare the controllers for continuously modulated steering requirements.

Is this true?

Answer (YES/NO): NO